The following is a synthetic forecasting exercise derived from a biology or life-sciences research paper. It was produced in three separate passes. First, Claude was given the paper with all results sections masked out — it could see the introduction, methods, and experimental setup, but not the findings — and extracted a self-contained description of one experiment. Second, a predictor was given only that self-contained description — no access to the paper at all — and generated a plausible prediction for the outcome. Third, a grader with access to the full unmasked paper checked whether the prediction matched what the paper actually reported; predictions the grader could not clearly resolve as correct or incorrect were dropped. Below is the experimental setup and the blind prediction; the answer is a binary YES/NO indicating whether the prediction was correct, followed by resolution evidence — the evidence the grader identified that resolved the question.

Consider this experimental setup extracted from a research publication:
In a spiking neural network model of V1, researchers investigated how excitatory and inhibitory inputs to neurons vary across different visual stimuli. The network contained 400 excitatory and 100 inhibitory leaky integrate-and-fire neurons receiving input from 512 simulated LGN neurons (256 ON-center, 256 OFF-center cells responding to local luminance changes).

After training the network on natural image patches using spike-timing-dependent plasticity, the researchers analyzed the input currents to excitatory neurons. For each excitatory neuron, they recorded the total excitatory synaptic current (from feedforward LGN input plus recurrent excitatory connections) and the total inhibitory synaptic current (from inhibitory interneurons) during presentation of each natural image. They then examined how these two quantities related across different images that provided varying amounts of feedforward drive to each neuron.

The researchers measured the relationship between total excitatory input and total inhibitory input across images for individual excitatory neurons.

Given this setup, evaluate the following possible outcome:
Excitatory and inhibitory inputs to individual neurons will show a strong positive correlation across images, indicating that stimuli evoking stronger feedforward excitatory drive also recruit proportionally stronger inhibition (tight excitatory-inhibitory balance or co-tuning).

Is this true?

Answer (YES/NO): YES